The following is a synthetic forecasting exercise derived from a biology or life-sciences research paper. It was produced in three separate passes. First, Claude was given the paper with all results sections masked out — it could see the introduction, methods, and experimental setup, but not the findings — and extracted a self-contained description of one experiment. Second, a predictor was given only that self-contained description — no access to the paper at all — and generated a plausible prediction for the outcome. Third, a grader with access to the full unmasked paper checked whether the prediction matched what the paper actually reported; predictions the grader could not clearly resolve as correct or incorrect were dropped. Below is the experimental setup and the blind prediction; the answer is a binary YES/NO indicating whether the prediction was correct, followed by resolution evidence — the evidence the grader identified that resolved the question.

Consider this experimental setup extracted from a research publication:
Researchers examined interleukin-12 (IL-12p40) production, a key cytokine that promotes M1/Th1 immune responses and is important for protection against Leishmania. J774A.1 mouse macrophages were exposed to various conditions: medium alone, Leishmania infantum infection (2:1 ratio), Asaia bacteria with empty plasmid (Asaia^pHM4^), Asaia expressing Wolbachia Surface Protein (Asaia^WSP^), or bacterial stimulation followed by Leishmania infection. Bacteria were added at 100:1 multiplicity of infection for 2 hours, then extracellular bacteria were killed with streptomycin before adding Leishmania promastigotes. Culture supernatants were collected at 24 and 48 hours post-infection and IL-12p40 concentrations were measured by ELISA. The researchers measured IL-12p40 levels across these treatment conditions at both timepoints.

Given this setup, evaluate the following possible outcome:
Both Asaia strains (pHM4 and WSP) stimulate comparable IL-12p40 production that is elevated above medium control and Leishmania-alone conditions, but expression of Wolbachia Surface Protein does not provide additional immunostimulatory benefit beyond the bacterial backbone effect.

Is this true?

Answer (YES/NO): YES